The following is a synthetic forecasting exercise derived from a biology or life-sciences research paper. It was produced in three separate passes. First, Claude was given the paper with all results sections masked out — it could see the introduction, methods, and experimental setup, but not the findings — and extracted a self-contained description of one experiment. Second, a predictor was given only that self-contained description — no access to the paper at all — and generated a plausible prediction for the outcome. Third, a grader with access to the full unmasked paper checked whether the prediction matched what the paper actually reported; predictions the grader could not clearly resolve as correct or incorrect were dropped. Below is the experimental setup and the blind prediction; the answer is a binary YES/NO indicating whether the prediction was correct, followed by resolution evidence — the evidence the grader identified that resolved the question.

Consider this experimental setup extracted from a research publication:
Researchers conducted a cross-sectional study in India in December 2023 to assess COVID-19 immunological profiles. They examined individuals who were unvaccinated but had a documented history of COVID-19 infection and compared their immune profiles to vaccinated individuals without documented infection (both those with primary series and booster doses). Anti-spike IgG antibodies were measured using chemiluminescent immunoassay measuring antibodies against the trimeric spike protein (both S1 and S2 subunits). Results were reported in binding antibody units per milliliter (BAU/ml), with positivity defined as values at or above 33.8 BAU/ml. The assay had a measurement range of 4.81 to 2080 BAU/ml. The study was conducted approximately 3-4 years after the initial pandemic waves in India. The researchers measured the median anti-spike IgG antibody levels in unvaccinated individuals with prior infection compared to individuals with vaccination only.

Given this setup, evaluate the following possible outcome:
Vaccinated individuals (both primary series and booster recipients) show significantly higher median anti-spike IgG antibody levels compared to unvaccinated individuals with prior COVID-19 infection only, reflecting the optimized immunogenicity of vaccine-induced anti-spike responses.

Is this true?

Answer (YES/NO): YES